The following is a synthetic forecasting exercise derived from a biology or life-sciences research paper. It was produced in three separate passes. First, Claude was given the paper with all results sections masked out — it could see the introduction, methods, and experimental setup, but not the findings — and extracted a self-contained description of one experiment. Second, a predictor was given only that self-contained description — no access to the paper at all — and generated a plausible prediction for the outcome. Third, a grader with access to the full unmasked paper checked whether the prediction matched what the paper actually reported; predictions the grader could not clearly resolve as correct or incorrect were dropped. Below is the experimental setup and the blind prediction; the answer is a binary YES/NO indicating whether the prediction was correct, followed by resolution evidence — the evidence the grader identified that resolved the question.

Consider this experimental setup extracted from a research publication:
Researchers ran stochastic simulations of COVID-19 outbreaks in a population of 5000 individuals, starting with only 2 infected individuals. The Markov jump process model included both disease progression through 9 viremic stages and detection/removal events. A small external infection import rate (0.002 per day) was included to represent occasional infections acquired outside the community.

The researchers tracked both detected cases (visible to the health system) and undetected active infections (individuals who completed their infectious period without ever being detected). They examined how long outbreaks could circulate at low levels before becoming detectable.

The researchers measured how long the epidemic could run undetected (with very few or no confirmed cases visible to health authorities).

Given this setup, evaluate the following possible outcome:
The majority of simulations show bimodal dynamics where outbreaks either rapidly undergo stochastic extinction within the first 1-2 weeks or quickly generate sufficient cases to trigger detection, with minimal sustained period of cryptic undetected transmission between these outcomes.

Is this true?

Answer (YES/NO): NO